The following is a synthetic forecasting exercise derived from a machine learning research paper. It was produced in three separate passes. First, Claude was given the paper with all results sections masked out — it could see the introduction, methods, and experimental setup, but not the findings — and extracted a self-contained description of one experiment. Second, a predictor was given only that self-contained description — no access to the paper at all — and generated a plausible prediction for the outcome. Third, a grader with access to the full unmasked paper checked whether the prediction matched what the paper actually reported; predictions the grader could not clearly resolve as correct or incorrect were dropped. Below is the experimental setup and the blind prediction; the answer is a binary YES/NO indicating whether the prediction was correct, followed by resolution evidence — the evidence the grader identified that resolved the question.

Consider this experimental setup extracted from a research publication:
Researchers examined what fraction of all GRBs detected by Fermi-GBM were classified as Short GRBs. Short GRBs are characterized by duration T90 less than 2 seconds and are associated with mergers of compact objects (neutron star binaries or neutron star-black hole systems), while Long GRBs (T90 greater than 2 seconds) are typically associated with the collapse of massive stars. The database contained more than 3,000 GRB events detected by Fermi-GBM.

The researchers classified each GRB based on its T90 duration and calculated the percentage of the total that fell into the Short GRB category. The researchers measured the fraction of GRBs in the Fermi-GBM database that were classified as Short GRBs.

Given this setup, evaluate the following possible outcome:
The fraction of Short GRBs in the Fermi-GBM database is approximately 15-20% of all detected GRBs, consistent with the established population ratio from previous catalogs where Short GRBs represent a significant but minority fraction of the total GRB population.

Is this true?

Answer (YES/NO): YES